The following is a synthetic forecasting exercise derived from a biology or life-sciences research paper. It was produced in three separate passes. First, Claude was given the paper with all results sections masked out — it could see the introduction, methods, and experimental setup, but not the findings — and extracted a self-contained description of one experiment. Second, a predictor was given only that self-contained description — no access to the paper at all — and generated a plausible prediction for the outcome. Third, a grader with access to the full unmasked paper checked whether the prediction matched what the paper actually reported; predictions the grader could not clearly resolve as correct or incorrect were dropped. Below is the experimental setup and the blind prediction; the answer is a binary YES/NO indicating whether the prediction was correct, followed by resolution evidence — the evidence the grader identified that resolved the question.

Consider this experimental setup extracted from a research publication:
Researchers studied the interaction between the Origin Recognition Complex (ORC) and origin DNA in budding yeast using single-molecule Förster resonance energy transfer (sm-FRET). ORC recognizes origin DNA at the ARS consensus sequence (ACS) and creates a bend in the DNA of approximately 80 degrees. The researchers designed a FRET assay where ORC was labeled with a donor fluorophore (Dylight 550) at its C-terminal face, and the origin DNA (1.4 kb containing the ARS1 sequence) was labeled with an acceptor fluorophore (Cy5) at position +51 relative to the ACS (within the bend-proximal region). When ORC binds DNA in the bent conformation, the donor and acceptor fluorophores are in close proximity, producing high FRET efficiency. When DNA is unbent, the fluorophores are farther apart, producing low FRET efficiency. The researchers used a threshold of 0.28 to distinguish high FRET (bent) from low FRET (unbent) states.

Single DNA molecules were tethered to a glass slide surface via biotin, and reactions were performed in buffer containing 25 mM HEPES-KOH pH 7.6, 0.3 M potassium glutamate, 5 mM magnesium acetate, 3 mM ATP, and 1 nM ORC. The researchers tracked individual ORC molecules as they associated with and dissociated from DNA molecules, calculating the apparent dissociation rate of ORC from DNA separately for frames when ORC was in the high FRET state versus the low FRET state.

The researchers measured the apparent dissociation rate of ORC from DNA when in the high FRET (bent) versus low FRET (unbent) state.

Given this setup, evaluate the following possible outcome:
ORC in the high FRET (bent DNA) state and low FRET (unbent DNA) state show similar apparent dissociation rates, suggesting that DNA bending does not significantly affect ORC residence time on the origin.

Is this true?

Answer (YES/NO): NO